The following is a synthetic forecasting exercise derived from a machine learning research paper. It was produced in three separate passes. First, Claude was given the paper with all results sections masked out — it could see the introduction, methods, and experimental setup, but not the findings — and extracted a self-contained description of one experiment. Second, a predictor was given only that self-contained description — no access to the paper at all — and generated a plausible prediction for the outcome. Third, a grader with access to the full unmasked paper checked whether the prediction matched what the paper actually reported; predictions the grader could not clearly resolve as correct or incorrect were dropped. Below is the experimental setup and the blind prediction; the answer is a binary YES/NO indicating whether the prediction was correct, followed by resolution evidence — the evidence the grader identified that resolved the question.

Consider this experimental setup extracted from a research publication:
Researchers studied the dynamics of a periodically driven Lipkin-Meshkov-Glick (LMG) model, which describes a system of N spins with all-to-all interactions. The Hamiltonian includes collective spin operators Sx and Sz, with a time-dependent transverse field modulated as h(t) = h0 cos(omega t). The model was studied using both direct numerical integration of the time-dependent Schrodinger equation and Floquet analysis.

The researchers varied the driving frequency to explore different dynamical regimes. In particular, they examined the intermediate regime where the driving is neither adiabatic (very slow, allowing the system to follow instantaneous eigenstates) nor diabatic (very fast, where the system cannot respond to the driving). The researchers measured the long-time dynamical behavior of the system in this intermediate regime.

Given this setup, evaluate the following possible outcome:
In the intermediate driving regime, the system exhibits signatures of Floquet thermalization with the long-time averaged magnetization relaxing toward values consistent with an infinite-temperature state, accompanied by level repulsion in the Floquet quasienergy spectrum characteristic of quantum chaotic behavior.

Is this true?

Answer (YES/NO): NO